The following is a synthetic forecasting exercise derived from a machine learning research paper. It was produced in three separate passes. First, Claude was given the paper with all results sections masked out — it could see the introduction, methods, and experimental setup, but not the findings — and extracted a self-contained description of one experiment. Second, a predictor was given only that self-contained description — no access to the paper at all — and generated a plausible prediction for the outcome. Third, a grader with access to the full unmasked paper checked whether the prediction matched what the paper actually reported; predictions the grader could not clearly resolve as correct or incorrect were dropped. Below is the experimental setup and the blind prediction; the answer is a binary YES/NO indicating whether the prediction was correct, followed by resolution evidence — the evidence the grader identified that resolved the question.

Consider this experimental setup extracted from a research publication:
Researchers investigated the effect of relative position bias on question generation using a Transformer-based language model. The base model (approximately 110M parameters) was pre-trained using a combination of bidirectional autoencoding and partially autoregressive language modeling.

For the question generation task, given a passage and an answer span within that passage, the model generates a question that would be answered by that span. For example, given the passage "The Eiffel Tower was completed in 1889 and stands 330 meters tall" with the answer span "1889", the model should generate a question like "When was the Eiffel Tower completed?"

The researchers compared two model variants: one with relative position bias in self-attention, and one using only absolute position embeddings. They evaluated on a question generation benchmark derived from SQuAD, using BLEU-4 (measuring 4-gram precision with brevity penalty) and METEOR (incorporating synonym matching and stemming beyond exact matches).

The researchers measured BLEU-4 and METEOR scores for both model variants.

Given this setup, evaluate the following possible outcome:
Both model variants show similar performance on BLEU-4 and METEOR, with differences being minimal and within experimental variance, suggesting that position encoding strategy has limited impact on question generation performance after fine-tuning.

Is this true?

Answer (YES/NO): YES